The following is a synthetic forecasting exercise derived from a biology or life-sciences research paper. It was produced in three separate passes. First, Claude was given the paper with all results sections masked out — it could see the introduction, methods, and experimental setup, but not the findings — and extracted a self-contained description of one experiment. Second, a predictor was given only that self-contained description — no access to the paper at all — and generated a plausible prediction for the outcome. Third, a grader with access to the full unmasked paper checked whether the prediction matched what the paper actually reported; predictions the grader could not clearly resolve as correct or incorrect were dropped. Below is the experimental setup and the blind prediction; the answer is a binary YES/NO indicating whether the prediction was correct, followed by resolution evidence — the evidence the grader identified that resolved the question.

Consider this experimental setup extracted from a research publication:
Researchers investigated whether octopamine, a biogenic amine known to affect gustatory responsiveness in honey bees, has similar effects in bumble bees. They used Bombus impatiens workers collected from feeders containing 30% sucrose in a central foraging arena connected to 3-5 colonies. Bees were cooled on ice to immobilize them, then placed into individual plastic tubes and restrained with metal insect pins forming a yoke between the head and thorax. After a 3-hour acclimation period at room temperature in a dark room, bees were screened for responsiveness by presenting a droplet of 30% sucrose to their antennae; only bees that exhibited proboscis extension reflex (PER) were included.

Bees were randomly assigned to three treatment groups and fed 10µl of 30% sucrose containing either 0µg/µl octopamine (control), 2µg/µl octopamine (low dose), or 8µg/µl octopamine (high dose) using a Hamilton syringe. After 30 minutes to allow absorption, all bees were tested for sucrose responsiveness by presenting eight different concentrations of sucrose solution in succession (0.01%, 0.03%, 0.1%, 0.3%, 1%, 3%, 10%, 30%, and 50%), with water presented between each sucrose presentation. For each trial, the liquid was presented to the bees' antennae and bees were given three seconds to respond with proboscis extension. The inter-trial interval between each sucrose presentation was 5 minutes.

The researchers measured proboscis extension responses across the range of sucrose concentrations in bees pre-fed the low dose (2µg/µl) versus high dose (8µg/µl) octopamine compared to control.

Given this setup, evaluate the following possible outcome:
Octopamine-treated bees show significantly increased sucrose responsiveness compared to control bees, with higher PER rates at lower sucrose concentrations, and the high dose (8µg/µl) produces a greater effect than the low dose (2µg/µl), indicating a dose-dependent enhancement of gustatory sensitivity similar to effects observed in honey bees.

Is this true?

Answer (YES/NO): NO